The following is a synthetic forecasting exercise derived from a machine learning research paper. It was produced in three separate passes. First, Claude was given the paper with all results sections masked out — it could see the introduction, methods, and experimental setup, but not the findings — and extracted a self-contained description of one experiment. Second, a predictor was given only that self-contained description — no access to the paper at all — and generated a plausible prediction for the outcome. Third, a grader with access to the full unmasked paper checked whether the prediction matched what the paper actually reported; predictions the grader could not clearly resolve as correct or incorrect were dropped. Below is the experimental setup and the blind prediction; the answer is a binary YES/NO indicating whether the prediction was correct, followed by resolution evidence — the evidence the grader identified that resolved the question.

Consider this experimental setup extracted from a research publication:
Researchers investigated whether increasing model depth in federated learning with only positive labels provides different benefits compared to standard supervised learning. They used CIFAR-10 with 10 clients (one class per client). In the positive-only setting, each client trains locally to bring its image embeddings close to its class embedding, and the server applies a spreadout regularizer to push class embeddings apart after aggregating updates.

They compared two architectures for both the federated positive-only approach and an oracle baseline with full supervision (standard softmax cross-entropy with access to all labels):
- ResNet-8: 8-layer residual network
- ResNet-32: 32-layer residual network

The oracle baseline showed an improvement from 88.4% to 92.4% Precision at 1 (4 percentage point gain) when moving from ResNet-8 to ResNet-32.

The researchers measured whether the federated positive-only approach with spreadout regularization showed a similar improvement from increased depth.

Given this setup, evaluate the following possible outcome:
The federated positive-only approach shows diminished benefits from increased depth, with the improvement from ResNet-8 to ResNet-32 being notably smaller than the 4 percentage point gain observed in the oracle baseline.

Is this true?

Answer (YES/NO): NO